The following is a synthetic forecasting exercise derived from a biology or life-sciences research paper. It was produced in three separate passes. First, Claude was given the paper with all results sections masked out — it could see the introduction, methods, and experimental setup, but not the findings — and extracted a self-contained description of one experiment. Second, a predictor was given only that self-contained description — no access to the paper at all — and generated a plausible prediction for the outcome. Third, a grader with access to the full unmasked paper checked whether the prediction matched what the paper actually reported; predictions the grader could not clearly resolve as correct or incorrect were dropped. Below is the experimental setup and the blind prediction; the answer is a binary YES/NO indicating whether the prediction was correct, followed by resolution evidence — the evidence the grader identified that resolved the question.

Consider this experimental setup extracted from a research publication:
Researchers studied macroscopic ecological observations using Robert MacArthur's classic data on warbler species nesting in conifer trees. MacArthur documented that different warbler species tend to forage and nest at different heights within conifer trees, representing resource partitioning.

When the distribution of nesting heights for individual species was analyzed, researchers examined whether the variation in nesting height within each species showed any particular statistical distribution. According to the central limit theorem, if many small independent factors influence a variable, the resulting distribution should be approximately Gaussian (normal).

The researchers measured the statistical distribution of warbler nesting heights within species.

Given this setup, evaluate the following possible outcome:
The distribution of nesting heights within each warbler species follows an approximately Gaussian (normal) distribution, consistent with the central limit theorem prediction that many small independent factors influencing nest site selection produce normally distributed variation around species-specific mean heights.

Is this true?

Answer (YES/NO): YES